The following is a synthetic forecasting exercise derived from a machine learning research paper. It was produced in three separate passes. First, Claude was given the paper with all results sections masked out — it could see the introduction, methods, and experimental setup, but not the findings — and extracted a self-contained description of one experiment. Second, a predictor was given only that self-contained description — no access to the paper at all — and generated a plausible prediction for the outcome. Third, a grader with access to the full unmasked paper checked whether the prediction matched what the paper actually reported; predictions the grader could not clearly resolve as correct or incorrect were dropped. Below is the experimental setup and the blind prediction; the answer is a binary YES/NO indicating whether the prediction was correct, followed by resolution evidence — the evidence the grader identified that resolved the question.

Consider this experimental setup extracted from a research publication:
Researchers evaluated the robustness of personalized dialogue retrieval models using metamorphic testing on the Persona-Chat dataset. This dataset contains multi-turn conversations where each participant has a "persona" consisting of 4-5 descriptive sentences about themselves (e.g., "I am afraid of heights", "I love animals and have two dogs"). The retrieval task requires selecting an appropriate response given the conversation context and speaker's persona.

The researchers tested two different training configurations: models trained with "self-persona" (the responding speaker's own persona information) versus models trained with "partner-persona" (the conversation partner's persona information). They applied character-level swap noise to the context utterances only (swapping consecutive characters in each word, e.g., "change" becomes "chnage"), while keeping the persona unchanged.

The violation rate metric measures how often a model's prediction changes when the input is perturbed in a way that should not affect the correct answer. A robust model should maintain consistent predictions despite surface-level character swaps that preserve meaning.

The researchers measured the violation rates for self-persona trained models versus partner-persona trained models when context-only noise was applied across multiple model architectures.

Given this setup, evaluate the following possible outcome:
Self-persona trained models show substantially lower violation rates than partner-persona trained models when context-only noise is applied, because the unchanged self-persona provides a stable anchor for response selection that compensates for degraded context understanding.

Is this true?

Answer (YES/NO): YES